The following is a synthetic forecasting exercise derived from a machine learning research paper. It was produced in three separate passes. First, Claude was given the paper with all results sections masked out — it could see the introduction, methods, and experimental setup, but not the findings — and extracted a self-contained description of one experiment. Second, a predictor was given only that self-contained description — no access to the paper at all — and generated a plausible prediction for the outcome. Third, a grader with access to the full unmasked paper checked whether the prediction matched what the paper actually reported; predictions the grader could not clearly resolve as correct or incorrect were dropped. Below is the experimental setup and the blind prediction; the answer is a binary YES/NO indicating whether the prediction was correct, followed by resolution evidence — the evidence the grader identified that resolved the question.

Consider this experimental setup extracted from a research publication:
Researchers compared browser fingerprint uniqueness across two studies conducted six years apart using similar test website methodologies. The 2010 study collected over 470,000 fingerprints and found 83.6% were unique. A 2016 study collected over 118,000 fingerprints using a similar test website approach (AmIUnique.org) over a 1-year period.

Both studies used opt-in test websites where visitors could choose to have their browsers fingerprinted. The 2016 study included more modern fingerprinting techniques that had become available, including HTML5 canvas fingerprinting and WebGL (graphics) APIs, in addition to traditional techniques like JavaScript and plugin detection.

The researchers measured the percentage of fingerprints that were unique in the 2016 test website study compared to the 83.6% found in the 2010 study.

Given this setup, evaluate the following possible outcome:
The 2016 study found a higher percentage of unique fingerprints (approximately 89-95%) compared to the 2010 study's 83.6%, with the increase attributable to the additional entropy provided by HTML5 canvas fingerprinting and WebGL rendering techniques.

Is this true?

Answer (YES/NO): YES